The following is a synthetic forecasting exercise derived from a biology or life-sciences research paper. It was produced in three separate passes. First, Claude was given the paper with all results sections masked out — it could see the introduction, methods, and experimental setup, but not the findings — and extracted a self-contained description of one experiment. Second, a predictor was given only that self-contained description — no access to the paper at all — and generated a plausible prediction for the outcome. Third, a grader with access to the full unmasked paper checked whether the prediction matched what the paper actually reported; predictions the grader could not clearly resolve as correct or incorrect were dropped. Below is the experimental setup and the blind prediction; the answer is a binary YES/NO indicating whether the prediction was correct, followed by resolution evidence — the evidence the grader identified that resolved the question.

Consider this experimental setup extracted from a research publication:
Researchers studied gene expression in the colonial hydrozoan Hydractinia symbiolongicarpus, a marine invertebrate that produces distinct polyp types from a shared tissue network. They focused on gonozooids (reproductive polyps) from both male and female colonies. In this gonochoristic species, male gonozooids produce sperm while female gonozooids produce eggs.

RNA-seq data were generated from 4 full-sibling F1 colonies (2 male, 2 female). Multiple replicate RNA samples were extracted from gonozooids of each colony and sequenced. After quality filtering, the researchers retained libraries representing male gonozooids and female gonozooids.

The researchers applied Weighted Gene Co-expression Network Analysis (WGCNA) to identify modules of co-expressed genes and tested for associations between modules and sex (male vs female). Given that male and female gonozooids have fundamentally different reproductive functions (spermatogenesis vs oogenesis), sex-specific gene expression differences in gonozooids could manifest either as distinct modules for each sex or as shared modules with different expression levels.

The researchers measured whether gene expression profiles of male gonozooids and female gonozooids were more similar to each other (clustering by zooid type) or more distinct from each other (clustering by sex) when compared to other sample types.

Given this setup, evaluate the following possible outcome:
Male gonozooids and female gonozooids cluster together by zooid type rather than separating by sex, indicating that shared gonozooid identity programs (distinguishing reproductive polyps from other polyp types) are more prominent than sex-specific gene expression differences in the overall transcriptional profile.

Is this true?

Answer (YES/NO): NO